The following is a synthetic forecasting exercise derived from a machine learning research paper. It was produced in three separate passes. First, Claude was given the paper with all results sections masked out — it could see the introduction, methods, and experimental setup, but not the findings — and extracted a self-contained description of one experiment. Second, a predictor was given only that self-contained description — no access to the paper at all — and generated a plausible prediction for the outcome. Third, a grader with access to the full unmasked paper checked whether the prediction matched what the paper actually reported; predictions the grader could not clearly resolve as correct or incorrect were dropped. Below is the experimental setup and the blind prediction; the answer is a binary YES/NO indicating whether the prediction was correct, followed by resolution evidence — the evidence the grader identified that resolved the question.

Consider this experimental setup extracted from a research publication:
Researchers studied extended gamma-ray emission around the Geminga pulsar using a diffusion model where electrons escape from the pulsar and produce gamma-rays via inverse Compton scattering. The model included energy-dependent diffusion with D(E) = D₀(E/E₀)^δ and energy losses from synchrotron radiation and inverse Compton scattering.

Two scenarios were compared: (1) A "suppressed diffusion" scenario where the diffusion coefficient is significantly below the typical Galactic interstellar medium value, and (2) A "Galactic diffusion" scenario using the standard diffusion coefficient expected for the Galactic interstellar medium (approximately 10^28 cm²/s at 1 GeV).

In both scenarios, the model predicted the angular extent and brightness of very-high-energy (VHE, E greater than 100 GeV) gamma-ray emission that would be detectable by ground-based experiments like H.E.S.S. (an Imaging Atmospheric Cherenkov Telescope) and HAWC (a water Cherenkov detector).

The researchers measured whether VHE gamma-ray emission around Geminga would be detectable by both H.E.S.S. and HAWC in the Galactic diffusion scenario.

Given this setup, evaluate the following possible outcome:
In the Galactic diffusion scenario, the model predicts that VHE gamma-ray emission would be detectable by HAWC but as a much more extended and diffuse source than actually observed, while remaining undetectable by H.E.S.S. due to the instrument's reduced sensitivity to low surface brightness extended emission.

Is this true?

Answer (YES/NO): NO